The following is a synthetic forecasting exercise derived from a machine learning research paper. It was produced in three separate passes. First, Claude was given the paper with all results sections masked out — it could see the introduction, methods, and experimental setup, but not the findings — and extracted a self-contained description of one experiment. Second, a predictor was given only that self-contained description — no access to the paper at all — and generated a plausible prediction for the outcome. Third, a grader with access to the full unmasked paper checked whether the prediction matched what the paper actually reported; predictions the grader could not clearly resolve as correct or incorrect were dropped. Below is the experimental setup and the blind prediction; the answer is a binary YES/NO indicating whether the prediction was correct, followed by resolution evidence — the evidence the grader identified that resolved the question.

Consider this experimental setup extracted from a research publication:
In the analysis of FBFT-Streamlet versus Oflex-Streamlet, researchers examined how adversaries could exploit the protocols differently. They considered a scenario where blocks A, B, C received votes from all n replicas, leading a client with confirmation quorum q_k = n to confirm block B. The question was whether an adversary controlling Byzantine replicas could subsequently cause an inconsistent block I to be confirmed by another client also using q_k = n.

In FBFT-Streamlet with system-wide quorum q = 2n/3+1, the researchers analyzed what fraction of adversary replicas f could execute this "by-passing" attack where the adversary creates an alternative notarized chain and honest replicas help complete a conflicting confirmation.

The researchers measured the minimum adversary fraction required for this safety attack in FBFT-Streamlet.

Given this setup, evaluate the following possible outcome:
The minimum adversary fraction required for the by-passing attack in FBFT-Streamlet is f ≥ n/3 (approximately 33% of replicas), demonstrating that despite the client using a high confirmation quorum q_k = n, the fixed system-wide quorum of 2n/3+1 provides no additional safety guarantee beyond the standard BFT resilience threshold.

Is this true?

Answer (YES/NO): NO